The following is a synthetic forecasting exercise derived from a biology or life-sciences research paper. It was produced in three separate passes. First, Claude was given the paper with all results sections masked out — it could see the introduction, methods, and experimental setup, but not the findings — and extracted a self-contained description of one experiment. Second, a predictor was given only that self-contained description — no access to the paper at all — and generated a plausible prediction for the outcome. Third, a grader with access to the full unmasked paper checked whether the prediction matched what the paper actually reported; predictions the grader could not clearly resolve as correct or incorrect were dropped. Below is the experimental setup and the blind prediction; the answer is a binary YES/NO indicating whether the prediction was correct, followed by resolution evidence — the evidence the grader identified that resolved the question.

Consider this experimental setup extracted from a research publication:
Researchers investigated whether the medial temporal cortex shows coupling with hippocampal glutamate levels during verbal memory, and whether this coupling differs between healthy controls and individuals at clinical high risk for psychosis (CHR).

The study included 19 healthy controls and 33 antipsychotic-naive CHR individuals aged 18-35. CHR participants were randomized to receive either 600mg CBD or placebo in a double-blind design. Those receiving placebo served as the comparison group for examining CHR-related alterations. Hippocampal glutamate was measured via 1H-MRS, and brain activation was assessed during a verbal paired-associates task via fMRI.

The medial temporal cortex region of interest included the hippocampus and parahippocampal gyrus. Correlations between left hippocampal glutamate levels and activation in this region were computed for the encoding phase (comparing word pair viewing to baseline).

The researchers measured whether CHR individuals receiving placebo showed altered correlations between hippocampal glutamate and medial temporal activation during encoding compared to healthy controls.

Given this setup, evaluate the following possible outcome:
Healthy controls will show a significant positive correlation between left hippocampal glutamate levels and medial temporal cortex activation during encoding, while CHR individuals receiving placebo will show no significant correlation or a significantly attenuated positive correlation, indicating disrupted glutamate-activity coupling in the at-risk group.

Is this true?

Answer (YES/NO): NO